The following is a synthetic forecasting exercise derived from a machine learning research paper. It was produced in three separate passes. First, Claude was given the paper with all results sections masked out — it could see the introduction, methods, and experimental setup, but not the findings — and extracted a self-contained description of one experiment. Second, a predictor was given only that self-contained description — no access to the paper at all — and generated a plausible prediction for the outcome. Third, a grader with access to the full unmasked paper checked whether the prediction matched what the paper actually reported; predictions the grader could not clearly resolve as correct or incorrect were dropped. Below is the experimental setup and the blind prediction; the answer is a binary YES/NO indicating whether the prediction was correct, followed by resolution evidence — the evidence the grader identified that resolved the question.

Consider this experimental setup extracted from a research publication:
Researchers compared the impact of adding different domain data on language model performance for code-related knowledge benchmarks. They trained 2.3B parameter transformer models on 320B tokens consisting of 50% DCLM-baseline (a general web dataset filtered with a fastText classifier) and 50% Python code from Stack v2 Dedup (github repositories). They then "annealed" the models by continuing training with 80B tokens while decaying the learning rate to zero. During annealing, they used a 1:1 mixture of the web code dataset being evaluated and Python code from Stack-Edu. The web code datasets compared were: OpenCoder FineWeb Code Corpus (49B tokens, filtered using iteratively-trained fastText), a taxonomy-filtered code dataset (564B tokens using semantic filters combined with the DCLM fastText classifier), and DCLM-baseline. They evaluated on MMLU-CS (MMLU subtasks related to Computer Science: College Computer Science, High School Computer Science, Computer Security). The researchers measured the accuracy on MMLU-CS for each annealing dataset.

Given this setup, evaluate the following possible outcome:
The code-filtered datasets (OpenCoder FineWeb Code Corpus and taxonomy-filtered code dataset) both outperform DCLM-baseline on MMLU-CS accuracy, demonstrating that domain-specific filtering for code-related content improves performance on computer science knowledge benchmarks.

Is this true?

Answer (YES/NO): NO